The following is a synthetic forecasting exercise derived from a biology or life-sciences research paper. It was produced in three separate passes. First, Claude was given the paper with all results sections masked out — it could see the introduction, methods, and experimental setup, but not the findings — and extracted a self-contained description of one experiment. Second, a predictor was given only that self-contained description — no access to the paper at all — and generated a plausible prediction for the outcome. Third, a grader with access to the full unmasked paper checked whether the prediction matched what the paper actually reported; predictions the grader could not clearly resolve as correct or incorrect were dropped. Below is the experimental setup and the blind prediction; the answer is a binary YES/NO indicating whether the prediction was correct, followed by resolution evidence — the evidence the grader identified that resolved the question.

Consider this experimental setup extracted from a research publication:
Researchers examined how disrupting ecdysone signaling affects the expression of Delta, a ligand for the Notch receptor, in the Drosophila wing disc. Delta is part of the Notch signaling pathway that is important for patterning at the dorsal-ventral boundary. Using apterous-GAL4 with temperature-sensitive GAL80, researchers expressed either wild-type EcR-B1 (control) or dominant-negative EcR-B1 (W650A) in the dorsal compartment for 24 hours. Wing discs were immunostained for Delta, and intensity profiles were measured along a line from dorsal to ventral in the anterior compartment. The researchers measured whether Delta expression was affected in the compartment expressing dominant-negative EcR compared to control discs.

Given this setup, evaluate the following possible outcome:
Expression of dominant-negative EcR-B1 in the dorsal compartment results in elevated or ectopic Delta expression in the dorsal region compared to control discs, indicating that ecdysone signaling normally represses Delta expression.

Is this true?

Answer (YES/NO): NO